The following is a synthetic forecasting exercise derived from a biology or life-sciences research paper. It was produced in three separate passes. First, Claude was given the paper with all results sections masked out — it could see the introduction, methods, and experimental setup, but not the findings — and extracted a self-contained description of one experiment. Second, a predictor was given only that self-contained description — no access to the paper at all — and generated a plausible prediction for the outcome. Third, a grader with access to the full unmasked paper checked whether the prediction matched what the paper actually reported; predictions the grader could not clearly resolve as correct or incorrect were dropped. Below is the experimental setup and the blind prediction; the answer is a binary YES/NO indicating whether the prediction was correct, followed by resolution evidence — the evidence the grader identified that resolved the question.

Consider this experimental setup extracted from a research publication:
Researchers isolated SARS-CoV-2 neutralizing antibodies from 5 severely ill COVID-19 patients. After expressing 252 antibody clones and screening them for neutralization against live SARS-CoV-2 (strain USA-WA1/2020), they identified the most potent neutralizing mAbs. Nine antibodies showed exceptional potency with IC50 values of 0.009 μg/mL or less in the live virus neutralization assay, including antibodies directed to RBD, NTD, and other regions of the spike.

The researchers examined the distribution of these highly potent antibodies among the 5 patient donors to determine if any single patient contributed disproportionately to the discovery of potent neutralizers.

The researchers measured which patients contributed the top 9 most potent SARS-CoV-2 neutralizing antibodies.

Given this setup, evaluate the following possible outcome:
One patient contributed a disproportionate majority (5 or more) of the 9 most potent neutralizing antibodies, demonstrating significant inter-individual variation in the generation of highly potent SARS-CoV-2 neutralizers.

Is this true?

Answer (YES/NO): YES